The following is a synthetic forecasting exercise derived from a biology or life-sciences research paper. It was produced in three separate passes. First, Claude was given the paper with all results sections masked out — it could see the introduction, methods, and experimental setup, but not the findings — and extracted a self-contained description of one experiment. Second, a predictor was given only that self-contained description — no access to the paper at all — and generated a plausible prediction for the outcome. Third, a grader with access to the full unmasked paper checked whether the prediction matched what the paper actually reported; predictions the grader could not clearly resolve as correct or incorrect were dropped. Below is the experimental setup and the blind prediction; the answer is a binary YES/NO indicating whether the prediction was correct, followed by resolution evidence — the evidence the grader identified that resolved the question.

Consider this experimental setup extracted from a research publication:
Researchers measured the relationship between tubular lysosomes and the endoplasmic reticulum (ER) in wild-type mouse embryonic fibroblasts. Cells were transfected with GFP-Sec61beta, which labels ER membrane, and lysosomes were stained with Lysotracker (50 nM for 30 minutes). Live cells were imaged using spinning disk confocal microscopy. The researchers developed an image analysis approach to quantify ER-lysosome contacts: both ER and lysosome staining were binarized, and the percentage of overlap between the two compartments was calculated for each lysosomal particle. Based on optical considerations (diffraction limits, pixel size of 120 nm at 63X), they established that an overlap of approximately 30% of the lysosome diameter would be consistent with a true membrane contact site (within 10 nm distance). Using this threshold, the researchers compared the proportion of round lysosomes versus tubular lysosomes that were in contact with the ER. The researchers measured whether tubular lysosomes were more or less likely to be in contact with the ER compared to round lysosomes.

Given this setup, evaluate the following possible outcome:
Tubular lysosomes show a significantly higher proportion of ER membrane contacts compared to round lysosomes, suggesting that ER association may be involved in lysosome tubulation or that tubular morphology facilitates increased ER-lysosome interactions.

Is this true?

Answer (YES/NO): YES